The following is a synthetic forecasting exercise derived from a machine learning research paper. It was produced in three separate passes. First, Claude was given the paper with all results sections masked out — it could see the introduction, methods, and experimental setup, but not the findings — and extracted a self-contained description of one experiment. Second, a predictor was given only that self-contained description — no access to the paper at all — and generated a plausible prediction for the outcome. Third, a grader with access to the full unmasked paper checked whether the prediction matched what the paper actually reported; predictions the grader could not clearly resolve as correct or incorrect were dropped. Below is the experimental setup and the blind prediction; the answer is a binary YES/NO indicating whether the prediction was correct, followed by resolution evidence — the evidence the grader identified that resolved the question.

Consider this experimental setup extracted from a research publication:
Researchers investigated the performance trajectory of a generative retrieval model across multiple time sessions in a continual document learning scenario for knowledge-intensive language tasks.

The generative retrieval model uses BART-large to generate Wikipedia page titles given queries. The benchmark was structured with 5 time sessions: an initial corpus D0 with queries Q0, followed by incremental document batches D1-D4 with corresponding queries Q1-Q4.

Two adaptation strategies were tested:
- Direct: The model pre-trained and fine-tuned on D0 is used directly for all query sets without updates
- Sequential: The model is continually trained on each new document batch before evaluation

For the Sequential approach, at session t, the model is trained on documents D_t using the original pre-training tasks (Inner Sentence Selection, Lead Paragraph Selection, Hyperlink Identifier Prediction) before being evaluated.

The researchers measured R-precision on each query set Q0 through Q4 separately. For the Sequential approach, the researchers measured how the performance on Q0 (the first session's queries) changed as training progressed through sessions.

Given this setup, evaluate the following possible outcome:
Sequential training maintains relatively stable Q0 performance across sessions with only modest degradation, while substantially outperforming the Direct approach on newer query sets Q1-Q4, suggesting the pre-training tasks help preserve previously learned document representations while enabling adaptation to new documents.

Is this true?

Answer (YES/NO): NO